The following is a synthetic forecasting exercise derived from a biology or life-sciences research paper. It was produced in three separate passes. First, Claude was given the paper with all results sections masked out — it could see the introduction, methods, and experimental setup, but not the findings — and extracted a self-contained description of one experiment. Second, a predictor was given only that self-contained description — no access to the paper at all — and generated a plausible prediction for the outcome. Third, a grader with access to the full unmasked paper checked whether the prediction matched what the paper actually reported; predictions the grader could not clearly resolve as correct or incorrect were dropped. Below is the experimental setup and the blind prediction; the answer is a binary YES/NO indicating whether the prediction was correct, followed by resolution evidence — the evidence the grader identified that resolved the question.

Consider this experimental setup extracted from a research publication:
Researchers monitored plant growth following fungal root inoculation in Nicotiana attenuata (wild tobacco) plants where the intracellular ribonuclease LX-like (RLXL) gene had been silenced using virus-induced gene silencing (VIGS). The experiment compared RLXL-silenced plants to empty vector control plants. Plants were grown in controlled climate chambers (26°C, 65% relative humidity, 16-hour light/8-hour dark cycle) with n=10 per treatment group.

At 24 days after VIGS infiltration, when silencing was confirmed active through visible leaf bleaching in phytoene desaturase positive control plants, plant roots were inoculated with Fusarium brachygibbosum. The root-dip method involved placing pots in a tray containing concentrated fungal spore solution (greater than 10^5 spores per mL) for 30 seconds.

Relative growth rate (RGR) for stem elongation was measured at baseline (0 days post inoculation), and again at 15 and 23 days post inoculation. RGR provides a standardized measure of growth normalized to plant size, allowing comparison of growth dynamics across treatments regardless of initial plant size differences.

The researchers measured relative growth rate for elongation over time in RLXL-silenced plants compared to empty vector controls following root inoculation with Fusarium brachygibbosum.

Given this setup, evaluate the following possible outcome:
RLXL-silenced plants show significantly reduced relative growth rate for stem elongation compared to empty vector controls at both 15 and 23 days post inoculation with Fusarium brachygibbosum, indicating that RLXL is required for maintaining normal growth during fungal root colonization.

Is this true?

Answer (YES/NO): NO